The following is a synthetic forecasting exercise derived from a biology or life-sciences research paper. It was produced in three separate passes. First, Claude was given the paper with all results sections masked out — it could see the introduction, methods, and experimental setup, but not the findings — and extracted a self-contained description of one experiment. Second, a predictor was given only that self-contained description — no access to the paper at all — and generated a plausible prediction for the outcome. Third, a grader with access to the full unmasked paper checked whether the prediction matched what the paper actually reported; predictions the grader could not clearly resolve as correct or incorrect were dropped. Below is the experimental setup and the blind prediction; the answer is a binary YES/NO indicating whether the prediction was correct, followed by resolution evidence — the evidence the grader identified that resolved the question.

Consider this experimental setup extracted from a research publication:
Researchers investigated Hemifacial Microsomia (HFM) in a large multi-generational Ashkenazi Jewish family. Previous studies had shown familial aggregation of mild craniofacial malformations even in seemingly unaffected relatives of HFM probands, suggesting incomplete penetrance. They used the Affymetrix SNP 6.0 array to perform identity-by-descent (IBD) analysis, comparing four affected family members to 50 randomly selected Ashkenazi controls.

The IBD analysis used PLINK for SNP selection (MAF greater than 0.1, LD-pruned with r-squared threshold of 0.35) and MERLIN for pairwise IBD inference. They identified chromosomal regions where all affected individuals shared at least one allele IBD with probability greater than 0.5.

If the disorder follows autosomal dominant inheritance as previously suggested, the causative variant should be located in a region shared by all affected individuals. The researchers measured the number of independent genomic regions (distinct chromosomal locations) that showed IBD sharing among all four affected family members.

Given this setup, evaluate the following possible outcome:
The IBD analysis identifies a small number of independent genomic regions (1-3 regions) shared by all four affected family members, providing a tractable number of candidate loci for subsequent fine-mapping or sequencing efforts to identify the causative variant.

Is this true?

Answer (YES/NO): NO